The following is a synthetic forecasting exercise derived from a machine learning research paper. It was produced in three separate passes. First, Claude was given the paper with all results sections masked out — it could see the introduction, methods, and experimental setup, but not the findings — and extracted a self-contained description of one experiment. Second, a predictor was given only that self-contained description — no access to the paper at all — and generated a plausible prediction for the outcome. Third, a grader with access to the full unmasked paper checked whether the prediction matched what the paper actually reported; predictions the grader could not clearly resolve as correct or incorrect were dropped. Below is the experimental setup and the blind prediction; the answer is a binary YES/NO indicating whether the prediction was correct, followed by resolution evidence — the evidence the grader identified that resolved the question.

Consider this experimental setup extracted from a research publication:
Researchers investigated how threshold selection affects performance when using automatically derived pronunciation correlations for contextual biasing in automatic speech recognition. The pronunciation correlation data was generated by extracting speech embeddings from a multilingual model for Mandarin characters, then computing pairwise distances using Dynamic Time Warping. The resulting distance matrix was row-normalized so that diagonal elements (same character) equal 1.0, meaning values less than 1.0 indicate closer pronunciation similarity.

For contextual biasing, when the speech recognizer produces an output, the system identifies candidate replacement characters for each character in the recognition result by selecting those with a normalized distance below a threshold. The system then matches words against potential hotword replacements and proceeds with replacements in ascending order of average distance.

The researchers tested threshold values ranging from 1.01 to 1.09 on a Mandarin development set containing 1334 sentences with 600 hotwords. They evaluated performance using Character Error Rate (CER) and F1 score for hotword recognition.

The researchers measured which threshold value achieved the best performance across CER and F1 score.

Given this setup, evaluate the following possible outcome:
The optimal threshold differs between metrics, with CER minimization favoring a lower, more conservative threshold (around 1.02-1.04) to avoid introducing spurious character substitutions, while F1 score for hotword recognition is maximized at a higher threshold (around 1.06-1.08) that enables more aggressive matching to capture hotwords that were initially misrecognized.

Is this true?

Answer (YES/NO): NO